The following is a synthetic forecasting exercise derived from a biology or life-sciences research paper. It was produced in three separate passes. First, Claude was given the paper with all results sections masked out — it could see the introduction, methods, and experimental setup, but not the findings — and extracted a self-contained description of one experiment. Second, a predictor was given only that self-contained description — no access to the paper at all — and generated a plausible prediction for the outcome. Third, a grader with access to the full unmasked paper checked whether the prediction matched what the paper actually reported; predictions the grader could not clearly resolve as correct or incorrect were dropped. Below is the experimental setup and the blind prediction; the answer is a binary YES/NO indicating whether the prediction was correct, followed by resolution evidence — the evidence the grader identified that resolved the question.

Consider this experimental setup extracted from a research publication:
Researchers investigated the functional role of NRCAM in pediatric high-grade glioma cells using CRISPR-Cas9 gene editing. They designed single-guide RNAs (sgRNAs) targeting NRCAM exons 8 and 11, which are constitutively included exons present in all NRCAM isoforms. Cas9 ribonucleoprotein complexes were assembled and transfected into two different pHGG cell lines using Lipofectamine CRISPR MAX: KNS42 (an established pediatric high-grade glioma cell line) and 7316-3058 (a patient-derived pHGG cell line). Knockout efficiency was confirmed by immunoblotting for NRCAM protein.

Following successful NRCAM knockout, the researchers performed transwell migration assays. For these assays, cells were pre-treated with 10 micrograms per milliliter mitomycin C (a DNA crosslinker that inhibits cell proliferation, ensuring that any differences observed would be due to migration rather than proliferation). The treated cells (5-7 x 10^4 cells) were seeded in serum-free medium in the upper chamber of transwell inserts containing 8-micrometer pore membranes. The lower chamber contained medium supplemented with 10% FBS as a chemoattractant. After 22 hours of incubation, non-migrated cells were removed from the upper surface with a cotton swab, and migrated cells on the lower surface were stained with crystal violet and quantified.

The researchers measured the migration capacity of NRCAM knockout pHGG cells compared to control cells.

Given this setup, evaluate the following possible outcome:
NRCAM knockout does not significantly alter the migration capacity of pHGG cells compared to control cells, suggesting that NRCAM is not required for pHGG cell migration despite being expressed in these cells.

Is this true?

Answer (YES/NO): NO